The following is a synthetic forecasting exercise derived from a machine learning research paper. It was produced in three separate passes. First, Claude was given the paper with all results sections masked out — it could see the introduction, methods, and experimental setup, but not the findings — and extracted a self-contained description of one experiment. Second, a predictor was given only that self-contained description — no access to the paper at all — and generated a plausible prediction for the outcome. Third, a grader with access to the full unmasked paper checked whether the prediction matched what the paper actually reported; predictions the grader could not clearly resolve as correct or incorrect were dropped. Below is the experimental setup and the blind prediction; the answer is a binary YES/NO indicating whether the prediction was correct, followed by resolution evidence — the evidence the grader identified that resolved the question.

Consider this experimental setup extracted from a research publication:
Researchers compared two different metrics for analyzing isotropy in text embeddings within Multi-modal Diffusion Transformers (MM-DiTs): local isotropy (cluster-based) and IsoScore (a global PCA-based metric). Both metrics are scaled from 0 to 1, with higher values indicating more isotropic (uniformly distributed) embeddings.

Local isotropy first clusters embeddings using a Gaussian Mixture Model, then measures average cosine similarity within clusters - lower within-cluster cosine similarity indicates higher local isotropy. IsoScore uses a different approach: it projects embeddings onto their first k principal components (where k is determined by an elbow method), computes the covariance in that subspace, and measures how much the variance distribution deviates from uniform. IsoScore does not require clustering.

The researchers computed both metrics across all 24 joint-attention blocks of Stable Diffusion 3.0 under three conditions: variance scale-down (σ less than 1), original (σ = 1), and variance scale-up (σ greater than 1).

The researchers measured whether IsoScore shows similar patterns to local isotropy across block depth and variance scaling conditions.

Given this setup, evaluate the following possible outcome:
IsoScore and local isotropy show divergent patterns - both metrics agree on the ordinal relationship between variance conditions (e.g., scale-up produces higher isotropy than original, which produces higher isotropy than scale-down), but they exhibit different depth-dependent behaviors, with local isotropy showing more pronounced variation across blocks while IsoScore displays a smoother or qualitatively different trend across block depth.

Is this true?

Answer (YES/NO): NO